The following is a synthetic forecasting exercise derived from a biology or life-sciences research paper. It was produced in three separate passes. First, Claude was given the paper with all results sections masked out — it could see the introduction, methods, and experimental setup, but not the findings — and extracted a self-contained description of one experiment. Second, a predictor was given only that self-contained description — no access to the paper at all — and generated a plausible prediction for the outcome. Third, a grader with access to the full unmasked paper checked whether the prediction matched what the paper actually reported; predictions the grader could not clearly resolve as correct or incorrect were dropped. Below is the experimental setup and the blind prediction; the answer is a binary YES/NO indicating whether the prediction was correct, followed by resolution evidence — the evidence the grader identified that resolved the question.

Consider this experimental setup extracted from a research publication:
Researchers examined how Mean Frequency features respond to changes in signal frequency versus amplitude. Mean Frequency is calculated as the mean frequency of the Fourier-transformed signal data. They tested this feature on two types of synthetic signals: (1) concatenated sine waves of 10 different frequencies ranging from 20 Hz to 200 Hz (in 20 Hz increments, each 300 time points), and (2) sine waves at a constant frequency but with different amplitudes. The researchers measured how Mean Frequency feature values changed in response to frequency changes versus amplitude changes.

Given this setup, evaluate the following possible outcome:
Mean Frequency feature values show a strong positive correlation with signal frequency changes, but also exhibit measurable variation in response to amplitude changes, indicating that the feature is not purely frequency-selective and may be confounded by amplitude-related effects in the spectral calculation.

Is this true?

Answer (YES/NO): YES